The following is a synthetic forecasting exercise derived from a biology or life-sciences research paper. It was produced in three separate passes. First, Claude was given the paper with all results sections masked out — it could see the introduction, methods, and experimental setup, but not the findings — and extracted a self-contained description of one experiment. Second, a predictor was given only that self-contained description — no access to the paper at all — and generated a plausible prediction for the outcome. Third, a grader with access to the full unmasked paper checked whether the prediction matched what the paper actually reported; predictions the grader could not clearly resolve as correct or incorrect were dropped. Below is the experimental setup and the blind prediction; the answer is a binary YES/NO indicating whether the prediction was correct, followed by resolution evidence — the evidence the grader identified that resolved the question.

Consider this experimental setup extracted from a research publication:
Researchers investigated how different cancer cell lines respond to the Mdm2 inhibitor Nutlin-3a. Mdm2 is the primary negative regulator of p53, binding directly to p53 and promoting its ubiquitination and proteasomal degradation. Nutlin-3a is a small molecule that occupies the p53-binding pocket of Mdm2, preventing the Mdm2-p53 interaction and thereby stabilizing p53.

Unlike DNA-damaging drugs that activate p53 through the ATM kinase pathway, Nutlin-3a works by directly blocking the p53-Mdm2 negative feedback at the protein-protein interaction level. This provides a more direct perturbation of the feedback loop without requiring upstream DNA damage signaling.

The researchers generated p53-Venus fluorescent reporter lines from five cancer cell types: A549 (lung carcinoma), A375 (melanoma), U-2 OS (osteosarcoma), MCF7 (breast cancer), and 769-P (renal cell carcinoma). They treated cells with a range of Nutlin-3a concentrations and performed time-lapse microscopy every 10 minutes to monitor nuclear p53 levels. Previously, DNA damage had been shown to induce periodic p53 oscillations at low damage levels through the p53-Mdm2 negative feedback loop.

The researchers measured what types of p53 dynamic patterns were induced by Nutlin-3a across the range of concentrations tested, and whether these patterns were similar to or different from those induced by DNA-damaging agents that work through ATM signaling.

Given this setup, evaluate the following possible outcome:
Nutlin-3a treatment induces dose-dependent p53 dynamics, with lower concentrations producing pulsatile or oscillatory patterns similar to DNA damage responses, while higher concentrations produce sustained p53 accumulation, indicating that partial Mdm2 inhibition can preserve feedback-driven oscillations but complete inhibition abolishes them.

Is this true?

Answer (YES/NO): YES